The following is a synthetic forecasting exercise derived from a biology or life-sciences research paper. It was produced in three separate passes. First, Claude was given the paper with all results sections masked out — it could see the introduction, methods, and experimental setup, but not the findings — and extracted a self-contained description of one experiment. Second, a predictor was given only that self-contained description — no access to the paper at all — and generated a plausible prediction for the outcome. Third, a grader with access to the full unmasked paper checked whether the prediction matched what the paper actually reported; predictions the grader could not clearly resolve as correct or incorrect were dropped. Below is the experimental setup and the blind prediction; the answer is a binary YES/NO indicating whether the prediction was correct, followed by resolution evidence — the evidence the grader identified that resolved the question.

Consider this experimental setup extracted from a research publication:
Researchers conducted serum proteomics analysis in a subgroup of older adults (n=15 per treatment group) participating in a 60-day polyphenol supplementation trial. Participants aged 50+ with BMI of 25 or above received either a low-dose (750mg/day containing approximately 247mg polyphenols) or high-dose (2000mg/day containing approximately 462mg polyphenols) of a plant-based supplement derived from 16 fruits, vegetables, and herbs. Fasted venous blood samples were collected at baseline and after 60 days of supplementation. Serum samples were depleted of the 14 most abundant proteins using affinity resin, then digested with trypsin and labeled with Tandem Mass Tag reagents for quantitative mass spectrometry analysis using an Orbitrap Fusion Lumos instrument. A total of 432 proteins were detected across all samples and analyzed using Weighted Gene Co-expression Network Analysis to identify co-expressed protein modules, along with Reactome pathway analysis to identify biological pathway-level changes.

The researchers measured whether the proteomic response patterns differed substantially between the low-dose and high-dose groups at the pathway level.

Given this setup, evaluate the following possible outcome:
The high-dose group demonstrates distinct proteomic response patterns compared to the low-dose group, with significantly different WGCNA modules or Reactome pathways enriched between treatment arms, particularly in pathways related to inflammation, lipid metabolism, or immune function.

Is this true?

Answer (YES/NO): NO